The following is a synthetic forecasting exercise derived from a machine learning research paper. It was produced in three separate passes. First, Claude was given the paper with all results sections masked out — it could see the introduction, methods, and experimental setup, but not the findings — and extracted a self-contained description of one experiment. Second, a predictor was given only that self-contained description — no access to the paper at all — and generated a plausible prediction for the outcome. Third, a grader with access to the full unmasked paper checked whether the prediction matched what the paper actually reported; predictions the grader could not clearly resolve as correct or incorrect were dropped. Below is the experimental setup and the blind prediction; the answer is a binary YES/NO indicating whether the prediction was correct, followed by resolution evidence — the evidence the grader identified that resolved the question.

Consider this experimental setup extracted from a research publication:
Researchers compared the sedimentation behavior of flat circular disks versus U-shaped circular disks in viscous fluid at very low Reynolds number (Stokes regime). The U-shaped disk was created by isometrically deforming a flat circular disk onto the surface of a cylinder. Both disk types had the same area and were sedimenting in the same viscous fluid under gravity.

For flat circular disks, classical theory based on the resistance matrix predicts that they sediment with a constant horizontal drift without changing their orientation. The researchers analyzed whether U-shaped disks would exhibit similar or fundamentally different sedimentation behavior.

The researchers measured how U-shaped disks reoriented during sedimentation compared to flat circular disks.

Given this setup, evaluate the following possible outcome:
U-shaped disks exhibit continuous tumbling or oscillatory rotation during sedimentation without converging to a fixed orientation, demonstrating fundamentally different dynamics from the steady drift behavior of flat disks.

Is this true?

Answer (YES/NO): YES